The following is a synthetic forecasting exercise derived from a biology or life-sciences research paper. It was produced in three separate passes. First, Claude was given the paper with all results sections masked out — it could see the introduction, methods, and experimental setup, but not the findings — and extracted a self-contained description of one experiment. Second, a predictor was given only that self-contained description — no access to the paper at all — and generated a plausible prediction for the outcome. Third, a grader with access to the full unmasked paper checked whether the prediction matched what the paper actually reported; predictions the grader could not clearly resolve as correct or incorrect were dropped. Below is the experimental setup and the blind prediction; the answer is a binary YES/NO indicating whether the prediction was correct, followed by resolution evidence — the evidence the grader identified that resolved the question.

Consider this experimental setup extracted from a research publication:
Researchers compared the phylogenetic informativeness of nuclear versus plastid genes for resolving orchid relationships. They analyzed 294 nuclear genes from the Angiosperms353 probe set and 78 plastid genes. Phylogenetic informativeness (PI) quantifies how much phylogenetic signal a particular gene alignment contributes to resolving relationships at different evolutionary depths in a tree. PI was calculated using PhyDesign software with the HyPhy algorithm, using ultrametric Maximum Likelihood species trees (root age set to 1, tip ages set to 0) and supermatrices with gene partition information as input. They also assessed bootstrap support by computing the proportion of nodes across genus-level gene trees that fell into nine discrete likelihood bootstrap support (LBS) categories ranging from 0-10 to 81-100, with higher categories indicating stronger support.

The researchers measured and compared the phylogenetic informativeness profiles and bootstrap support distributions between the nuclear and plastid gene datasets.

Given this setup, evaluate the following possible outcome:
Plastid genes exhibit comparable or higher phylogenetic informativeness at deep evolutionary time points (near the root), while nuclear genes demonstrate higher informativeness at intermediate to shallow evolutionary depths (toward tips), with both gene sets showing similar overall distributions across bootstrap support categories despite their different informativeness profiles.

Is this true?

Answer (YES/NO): NO